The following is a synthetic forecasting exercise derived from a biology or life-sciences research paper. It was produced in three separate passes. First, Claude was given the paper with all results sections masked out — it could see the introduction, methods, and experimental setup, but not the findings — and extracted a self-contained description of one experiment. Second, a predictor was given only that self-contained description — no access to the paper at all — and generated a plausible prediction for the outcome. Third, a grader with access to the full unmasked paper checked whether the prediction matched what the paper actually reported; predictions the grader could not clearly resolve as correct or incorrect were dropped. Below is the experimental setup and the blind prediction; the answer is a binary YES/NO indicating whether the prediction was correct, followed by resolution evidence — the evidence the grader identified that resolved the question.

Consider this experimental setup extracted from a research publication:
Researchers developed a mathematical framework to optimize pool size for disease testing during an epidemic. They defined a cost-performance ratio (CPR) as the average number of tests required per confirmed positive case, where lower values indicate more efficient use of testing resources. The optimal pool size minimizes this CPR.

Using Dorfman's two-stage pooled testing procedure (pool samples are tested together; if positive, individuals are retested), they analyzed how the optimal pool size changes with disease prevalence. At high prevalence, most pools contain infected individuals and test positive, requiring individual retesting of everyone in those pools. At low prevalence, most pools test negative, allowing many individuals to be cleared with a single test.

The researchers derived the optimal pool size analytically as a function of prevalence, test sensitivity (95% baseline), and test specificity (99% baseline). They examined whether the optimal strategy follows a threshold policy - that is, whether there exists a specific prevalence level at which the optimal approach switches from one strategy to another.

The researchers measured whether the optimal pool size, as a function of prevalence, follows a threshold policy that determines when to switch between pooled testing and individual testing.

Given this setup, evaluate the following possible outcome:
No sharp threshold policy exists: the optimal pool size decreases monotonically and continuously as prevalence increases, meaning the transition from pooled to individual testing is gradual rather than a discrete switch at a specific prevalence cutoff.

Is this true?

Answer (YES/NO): NO